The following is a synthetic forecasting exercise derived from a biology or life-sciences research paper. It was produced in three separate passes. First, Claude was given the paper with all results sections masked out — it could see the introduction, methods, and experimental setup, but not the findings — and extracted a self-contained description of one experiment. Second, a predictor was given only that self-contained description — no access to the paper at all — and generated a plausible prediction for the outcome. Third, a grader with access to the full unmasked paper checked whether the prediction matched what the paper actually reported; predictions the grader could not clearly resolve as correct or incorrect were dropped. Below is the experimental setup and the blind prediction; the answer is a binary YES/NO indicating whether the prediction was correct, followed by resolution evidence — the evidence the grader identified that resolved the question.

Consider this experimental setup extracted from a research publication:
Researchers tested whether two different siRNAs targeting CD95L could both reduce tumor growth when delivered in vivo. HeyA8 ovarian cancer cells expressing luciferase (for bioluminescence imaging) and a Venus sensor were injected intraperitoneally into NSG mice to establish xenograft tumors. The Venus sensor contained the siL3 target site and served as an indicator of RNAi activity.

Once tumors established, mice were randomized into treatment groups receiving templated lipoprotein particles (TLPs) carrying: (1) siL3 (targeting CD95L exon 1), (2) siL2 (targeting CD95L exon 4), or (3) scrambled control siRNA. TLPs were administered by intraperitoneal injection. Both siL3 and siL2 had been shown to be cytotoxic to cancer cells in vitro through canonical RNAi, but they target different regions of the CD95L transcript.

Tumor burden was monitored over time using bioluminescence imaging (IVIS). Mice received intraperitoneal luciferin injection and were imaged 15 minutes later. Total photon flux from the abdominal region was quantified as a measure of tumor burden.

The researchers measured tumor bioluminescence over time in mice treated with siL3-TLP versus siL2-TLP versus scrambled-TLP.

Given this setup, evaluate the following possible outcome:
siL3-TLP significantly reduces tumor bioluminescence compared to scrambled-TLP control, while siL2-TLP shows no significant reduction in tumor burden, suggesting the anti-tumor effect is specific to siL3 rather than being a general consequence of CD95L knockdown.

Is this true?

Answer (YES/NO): NO